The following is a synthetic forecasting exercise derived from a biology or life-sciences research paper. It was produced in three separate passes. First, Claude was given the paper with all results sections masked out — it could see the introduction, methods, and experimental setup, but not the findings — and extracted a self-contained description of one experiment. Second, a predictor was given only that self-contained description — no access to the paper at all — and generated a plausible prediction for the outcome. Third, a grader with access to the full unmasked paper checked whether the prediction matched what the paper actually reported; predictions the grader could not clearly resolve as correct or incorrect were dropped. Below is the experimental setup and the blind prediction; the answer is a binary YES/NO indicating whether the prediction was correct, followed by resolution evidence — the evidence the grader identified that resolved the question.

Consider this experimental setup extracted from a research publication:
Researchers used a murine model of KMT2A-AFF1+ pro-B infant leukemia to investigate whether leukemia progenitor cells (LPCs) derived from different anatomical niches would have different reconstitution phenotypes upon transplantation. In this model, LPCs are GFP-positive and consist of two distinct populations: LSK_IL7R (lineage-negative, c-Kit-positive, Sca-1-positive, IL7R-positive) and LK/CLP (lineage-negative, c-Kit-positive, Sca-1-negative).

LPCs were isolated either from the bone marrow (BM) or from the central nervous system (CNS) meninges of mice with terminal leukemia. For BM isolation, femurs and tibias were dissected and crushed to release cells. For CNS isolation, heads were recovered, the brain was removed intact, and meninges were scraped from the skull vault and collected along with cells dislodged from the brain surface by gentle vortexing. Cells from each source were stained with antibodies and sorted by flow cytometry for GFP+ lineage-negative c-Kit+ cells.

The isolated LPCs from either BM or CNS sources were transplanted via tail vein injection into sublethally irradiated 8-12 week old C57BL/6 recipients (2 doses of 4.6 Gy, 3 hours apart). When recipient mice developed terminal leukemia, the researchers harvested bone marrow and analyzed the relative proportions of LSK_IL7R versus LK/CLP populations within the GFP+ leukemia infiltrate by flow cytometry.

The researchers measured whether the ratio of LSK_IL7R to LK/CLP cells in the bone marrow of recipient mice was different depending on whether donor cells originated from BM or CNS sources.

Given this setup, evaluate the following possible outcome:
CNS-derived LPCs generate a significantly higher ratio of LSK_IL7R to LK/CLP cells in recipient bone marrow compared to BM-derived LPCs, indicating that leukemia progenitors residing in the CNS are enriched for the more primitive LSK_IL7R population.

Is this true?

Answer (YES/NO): NO